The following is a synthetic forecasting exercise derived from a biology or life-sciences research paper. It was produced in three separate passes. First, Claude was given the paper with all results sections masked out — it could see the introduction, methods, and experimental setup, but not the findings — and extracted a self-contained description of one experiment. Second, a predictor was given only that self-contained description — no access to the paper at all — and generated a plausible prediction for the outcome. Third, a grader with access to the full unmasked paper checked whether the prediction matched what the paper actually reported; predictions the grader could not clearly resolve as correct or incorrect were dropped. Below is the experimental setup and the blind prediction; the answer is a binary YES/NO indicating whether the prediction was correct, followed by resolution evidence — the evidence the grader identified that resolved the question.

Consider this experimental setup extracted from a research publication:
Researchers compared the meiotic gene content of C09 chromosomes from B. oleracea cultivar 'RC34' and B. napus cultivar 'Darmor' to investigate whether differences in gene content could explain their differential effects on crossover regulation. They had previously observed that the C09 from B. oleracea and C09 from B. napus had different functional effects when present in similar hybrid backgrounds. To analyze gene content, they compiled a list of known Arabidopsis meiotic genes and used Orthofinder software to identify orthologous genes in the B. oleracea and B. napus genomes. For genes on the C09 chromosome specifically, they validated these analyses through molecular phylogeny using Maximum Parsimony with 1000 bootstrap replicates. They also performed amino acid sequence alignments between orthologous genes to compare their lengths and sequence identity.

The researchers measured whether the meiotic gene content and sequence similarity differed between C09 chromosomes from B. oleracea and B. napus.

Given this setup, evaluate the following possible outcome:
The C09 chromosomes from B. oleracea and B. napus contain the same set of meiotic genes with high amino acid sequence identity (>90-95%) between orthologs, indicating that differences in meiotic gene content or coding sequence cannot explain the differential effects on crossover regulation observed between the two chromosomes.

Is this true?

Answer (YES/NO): NO